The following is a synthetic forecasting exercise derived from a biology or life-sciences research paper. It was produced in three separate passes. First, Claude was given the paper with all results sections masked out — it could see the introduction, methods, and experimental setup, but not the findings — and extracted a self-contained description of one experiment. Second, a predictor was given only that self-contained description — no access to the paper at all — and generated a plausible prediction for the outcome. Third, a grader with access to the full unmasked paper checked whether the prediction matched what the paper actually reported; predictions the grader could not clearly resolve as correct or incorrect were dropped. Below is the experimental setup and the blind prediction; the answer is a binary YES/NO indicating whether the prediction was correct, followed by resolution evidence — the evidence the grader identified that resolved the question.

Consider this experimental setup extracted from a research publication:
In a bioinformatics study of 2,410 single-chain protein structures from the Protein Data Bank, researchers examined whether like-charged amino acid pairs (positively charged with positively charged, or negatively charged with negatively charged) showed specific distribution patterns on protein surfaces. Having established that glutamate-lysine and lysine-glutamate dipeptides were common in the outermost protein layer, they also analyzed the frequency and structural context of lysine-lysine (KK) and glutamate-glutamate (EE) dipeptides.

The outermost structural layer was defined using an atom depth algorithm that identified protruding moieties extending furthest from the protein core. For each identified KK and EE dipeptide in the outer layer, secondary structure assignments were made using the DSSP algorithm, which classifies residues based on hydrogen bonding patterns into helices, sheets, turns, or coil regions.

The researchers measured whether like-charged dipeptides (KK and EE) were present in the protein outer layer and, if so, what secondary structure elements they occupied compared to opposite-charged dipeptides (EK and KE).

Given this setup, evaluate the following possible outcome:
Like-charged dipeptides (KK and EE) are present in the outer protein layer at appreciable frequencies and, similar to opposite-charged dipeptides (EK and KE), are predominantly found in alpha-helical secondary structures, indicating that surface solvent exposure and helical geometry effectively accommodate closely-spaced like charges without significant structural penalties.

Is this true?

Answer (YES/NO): YES